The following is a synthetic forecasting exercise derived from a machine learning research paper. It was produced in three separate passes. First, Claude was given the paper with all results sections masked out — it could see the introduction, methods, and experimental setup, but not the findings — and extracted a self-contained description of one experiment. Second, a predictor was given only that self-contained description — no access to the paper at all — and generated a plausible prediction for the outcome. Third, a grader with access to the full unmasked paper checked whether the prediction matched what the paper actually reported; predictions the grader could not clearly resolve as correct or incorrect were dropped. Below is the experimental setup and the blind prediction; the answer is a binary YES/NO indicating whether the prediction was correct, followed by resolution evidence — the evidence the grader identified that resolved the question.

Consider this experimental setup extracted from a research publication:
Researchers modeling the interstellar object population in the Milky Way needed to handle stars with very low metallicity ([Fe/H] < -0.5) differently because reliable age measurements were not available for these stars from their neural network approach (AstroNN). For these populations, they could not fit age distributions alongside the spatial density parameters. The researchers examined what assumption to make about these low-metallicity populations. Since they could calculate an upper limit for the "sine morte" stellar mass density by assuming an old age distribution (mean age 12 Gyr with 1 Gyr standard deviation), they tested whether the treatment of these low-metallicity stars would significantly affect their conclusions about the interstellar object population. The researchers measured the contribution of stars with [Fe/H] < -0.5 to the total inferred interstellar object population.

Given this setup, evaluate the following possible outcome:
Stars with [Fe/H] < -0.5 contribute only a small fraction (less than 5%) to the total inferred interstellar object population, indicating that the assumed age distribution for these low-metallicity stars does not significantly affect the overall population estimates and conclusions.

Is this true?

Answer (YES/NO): YES